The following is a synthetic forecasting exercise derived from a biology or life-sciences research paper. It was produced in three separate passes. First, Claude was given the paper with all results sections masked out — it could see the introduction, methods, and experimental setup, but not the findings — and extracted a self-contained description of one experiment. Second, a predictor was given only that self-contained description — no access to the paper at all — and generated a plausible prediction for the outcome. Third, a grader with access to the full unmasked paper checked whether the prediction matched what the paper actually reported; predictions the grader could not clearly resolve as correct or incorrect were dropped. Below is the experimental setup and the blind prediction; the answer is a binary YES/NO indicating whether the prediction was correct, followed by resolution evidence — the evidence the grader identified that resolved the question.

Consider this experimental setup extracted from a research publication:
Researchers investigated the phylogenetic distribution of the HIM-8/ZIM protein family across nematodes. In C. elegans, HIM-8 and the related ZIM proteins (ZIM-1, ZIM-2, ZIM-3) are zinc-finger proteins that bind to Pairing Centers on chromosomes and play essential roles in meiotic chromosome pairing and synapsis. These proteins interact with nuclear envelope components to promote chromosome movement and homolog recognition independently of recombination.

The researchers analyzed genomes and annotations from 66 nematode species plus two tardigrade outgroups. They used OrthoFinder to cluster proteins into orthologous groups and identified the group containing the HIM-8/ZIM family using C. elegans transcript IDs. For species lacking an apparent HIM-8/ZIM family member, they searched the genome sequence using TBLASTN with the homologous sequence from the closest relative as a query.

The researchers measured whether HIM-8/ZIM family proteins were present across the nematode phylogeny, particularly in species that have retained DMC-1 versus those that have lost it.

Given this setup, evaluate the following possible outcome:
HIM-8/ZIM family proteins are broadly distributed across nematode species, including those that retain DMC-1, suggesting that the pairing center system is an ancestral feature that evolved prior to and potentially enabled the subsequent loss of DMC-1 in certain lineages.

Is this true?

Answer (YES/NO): YES